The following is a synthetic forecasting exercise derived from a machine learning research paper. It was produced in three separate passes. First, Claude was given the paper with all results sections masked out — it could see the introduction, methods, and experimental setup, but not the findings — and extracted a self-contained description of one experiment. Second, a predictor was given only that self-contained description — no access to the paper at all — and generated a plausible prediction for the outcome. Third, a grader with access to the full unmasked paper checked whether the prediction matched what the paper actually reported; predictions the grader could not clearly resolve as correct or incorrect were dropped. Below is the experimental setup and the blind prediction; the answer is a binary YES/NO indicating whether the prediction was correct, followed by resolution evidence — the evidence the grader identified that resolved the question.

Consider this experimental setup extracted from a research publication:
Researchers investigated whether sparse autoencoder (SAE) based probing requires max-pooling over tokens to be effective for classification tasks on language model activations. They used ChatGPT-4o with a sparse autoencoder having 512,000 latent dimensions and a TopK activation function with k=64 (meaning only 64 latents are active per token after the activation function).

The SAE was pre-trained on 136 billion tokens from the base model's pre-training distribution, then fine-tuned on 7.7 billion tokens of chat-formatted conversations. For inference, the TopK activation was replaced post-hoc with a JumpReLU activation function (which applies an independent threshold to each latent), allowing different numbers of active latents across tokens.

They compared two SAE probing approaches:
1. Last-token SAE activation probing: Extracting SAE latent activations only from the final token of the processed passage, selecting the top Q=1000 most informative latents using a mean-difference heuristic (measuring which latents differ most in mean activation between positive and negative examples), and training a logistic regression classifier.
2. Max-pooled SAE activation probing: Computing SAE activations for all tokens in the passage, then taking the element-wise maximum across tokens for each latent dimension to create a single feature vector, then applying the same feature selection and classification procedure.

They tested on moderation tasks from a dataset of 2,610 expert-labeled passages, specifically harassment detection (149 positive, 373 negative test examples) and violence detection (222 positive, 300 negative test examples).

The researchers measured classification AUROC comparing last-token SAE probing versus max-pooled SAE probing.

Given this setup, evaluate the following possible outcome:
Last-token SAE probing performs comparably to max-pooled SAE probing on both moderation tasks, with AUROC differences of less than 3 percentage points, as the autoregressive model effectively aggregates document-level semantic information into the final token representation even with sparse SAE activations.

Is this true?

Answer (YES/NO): NO